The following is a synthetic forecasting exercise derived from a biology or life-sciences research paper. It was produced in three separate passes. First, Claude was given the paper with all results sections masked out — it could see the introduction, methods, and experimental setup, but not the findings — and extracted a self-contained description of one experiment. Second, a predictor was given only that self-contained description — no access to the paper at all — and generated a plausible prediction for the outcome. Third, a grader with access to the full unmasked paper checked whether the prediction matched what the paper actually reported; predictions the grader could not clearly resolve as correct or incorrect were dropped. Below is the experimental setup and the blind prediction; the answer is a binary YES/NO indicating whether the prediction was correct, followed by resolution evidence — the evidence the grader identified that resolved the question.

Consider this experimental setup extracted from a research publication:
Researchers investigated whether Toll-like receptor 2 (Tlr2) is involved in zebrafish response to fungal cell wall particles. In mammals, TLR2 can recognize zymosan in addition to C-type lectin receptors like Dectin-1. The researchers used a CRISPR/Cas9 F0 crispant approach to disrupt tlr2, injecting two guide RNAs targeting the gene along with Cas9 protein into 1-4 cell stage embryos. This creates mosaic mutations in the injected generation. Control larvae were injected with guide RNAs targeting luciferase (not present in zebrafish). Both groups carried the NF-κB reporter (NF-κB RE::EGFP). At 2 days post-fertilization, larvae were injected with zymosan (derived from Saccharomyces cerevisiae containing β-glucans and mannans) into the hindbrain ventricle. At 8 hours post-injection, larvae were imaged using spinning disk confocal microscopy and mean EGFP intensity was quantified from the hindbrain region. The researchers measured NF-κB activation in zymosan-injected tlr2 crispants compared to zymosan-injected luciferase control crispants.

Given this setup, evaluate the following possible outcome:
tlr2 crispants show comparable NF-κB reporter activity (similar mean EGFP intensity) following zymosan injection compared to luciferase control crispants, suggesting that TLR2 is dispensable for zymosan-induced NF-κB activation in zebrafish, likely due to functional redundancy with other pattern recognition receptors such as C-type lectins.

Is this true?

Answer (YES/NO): YES